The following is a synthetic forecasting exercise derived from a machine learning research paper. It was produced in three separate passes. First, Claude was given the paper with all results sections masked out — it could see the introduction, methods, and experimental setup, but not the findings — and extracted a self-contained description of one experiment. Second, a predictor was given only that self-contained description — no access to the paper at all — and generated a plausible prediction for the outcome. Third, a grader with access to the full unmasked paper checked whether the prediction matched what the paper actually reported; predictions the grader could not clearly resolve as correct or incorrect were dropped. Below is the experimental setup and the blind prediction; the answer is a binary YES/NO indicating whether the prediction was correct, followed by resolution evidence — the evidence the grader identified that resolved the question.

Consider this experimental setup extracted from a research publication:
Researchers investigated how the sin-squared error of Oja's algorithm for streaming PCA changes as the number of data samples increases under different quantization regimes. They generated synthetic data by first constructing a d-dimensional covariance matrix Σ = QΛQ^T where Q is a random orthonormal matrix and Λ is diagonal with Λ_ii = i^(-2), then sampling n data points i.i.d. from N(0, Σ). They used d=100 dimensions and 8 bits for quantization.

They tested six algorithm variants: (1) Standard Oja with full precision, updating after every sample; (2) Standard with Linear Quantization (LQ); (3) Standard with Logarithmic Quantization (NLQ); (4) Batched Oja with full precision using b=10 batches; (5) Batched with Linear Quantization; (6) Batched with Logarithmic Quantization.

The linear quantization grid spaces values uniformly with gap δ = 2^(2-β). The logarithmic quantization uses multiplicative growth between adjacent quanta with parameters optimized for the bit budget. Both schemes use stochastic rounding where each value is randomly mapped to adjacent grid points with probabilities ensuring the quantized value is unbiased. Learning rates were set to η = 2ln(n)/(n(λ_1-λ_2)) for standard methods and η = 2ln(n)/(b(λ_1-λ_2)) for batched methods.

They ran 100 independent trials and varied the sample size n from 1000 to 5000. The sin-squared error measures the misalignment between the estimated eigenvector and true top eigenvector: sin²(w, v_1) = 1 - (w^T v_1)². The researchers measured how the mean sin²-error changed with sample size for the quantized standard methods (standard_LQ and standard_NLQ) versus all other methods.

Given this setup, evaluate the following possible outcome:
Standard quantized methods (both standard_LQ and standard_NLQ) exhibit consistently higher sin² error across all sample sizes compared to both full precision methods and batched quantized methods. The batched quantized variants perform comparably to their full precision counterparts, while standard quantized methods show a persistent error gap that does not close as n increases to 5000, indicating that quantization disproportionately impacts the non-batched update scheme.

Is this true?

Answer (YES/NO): NO